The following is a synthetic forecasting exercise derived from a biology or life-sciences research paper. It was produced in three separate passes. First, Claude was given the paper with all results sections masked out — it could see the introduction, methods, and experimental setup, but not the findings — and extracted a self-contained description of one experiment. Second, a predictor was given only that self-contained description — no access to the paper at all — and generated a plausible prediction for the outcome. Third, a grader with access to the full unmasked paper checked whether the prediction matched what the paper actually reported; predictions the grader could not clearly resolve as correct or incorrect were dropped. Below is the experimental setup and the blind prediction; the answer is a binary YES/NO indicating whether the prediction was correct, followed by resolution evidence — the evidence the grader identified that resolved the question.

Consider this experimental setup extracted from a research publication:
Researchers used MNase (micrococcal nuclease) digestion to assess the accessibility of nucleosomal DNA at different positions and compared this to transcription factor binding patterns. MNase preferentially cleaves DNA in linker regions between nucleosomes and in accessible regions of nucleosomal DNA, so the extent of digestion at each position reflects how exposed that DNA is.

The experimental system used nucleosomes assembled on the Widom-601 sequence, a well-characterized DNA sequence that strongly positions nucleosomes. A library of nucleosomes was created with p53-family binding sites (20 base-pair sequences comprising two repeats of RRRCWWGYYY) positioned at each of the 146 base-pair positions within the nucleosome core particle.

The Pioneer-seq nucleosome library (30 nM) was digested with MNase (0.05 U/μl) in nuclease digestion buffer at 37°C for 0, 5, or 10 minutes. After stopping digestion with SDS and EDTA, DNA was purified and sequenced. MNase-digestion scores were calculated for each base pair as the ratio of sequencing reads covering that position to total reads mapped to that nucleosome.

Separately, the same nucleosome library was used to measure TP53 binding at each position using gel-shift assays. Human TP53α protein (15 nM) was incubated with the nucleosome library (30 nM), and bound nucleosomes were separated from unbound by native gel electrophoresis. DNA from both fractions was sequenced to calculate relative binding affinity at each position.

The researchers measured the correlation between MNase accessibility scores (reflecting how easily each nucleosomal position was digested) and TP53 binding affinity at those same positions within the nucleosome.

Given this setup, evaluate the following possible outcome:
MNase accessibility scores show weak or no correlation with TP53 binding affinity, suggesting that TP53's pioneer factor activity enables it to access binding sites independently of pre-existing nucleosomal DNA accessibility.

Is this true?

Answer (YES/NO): NO